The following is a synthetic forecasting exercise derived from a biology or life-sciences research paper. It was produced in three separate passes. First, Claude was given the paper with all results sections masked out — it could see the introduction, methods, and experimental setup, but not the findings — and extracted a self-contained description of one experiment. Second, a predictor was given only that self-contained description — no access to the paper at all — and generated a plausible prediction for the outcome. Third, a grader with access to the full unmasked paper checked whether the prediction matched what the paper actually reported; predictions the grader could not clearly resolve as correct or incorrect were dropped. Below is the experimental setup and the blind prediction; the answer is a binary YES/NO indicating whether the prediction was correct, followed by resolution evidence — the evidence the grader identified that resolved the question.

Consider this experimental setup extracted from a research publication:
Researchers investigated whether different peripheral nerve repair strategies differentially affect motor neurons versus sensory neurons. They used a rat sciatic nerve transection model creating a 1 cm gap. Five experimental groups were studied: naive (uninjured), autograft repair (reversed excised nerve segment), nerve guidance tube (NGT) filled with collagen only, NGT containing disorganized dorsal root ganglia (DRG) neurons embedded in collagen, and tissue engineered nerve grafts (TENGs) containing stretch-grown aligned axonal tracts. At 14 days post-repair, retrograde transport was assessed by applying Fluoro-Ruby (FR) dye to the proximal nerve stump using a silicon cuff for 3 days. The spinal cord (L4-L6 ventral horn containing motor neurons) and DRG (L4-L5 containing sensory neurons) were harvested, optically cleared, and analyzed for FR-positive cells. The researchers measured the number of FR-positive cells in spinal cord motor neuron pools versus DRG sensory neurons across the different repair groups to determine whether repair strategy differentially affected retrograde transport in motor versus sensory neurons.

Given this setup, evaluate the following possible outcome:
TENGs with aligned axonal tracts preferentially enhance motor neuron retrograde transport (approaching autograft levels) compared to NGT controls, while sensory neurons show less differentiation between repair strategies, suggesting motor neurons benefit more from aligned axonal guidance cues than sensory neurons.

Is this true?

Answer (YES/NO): YES